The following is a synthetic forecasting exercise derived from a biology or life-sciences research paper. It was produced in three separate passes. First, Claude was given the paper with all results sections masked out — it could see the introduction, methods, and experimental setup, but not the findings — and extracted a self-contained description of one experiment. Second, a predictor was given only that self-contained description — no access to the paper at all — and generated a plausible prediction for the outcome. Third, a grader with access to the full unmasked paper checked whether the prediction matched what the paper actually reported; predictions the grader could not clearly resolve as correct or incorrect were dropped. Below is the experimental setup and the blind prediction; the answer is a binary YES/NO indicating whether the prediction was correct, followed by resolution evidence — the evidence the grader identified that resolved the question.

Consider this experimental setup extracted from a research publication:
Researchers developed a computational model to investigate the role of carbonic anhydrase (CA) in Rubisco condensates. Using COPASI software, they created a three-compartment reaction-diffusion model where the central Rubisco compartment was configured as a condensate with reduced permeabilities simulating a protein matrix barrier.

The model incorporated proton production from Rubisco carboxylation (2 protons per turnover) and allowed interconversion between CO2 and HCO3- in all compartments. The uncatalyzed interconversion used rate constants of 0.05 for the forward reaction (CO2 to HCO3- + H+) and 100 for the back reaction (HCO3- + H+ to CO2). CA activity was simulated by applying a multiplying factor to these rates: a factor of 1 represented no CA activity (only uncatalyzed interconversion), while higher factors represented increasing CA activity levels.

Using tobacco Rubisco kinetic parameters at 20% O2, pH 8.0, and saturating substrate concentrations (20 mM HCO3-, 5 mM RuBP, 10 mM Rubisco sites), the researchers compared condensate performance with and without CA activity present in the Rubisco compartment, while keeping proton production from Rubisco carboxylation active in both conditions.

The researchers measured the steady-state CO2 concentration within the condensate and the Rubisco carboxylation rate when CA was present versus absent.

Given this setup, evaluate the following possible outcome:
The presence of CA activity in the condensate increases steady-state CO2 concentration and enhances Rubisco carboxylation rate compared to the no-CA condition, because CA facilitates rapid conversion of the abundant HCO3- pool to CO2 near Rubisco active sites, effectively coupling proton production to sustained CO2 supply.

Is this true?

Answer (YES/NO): YES